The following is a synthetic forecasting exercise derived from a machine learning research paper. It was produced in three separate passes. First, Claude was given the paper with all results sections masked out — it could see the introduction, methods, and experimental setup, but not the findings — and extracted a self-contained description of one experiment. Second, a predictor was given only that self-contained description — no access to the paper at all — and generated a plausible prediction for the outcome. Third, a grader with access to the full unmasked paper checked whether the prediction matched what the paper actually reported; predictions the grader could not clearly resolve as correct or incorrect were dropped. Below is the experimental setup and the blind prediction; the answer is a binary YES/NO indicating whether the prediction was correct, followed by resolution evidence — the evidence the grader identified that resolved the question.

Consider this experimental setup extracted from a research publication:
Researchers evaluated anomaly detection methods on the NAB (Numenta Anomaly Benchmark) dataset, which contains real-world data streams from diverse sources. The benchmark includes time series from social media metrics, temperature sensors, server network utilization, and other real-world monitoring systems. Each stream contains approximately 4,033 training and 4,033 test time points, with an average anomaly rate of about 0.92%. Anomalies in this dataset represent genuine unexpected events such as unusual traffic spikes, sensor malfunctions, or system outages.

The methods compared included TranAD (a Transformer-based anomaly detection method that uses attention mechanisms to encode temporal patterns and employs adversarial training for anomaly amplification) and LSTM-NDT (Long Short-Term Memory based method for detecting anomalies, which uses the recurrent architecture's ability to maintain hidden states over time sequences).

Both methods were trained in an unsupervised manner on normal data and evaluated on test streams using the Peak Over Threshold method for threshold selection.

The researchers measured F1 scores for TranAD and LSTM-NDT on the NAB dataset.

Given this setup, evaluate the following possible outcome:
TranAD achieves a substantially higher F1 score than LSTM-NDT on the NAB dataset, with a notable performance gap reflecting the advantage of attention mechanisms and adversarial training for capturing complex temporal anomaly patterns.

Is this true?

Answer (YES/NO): YES